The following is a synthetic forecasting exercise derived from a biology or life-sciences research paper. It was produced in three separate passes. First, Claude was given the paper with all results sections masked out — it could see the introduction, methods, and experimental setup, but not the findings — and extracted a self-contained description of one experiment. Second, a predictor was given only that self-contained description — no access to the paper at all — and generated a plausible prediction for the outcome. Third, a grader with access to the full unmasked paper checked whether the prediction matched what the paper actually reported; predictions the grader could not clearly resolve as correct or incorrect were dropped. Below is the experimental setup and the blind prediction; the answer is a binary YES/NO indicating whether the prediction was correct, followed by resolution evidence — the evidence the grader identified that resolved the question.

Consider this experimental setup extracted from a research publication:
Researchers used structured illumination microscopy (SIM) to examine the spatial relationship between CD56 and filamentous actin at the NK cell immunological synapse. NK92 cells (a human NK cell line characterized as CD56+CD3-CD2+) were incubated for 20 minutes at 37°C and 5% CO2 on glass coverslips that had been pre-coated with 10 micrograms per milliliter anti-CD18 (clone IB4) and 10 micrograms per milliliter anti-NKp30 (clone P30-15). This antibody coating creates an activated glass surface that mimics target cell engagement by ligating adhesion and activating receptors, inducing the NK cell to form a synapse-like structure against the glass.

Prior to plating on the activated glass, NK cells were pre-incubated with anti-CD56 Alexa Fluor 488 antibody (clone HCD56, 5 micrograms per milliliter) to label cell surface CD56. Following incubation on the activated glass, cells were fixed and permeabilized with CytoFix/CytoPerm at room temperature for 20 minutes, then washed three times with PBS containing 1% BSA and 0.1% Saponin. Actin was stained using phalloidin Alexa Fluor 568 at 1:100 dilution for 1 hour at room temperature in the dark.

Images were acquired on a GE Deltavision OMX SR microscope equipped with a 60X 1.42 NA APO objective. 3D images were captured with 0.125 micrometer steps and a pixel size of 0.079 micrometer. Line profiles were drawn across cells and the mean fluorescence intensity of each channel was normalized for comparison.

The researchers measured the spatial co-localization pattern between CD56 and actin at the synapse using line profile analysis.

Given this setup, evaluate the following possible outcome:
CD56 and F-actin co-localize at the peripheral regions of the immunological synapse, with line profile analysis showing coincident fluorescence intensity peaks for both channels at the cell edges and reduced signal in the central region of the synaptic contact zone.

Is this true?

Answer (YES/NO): YES